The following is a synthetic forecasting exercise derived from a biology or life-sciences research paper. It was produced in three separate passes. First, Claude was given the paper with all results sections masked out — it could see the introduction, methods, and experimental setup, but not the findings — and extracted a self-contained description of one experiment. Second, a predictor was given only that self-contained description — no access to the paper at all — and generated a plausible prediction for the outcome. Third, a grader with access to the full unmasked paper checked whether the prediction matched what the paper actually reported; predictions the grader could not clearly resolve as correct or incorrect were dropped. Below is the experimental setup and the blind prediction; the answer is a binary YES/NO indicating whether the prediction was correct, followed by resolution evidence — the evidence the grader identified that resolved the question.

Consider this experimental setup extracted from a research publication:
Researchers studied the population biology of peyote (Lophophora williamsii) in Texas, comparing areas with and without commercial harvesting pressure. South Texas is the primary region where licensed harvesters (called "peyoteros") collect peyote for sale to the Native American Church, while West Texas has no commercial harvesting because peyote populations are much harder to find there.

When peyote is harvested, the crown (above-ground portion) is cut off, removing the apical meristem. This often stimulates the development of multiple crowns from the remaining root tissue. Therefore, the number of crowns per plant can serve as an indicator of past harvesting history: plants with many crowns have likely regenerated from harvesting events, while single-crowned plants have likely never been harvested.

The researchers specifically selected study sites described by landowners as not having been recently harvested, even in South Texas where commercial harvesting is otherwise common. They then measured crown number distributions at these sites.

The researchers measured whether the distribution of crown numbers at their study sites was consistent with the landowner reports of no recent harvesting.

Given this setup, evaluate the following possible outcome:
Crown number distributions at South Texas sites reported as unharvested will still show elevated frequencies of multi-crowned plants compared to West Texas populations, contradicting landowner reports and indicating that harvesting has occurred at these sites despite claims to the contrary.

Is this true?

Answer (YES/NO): NO